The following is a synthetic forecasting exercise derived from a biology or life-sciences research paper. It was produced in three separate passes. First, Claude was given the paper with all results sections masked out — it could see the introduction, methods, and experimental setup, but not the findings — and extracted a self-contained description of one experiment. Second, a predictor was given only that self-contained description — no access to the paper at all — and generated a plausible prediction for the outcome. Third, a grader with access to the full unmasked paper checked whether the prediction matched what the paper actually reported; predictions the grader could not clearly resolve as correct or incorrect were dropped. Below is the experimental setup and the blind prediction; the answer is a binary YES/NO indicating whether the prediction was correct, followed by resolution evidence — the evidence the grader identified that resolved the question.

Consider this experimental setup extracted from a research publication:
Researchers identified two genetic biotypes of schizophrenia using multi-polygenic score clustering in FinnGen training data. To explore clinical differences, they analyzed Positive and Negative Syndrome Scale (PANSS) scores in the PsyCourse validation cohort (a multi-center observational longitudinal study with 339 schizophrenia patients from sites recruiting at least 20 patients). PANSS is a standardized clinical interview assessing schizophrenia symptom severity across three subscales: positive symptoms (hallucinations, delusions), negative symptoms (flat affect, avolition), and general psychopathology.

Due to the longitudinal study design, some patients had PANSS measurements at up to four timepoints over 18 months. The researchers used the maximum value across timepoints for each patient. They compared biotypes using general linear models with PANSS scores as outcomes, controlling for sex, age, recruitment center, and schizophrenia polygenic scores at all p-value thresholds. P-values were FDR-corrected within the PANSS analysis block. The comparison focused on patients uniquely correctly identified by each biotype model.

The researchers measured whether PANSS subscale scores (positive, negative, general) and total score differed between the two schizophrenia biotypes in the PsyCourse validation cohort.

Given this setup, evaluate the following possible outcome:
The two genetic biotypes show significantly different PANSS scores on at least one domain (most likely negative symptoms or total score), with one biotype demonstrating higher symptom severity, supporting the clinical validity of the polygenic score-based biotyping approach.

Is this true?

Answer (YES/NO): NO